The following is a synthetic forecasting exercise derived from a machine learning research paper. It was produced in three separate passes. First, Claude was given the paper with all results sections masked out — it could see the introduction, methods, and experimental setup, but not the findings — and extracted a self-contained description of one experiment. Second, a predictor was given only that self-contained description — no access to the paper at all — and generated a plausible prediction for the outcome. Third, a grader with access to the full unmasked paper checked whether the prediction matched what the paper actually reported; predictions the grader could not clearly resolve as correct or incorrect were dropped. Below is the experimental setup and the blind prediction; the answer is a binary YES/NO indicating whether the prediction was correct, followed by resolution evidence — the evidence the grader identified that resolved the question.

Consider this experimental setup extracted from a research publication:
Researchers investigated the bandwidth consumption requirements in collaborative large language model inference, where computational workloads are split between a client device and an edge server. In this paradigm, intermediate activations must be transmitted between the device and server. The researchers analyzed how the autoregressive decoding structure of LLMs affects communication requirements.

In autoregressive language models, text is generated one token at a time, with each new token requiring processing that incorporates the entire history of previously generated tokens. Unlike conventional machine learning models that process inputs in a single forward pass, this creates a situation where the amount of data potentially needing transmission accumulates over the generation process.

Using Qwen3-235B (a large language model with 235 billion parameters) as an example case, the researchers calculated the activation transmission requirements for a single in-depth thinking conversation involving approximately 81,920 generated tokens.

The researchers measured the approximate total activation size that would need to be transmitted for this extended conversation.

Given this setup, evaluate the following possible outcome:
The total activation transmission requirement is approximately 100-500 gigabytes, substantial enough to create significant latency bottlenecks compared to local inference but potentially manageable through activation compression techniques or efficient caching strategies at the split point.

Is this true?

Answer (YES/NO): NO